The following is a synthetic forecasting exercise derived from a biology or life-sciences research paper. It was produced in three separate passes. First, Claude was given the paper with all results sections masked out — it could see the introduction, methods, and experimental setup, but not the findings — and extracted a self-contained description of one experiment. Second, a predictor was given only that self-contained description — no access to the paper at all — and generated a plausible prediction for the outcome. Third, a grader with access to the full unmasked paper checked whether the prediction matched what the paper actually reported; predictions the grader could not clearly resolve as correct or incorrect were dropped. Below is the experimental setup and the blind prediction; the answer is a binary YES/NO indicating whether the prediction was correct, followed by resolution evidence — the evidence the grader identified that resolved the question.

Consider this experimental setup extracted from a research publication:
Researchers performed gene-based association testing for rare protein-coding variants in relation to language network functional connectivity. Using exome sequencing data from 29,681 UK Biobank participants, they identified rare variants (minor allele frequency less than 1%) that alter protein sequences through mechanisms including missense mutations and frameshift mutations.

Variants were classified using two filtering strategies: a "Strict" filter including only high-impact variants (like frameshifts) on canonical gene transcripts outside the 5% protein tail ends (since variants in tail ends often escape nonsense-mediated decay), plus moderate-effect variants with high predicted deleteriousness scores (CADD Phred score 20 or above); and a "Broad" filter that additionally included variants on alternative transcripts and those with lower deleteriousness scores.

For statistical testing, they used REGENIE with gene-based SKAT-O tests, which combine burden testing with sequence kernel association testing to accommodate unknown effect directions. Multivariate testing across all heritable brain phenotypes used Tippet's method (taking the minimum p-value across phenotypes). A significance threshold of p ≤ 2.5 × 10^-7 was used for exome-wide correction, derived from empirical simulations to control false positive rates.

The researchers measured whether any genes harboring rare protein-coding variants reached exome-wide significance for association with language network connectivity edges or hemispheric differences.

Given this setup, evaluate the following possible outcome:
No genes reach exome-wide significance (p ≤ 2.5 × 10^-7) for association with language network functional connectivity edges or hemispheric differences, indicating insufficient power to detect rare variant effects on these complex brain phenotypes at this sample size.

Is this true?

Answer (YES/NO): NO